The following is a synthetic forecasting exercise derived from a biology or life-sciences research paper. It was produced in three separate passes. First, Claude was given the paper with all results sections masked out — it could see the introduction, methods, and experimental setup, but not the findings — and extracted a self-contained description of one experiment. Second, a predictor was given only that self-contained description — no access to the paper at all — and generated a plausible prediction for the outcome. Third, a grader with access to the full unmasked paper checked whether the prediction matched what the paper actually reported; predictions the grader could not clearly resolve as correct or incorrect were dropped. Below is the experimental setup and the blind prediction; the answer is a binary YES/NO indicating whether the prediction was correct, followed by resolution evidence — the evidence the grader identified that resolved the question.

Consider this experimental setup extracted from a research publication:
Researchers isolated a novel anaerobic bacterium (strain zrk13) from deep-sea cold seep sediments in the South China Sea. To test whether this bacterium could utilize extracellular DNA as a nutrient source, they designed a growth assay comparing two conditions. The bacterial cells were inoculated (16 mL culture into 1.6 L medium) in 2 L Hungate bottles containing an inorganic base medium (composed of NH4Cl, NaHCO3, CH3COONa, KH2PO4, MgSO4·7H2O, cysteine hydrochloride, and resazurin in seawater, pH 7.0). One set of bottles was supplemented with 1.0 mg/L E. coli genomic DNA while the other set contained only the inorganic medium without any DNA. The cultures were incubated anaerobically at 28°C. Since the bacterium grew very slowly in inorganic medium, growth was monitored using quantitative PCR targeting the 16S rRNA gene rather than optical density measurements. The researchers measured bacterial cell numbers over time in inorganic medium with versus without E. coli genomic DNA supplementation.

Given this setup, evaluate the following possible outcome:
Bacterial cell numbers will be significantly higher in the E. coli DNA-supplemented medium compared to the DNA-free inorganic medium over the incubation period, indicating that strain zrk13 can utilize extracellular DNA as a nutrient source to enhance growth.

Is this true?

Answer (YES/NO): YES